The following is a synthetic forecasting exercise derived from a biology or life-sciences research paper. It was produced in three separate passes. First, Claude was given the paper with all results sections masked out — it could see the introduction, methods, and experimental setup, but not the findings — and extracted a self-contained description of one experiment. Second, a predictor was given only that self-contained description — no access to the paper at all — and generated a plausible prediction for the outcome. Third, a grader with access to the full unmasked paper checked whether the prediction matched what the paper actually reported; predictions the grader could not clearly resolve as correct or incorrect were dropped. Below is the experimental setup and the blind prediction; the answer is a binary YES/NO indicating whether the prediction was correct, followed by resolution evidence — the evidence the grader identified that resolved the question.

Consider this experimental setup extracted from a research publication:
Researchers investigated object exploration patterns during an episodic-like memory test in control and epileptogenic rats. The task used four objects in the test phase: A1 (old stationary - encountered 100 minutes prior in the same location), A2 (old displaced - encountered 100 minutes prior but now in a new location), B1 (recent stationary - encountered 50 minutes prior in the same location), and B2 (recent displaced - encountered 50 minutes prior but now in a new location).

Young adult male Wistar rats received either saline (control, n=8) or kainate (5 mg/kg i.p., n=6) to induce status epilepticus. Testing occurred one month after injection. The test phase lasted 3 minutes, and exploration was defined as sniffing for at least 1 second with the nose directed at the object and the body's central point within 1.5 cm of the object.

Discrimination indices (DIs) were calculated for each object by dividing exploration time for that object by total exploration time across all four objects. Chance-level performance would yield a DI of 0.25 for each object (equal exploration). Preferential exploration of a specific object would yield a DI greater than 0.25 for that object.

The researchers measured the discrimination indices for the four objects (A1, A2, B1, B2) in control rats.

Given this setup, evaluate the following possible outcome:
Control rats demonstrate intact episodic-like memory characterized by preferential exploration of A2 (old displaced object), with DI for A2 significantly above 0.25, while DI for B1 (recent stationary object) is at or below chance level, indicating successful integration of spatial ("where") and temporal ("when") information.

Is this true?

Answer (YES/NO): NO